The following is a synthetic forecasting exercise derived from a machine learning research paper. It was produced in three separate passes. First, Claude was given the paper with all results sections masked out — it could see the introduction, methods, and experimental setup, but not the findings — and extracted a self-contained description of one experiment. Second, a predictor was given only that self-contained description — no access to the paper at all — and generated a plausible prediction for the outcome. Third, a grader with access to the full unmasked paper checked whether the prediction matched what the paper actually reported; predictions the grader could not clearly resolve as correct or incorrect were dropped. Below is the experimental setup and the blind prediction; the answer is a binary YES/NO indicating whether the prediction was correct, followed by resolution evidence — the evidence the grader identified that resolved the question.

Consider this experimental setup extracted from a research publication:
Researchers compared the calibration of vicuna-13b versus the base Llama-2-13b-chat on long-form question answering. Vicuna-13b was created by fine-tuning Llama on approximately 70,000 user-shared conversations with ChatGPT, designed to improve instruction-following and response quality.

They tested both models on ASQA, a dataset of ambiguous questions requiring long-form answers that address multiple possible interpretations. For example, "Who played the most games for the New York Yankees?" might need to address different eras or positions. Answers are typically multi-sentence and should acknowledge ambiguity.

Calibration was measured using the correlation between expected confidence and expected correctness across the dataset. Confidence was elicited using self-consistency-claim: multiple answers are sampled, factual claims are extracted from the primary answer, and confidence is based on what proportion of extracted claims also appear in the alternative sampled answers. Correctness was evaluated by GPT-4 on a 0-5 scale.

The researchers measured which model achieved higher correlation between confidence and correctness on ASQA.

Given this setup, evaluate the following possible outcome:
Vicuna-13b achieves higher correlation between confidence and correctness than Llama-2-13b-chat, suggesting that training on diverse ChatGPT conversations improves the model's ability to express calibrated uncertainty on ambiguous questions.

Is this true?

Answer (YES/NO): YES